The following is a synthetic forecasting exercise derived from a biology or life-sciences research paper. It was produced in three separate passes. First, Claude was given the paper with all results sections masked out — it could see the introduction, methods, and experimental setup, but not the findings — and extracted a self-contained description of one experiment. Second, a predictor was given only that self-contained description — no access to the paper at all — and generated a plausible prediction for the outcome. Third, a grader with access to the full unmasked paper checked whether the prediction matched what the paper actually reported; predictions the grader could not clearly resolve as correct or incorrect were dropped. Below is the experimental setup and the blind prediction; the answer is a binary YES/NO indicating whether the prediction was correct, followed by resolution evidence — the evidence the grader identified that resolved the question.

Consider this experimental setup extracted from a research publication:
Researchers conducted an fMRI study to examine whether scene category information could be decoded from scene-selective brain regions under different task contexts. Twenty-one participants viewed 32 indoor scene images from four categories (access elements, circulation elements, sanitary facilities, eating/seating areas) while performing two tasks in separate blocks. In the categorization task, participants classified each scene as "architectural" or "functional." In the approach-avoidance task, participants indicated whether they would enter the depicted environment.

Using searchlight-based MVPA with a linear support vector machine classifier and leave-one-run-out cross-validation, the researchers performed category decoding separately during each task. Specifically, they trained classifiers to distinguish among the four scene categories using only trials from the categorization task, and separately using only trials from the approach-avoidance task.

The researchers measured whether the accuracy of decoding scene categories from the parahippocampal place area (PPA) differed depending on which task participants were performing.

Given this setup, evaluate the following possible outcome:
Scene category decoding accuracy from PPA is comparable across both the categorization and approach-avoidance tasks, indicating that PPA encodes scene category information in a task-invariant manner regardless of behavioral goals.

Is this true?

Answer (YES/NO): NO